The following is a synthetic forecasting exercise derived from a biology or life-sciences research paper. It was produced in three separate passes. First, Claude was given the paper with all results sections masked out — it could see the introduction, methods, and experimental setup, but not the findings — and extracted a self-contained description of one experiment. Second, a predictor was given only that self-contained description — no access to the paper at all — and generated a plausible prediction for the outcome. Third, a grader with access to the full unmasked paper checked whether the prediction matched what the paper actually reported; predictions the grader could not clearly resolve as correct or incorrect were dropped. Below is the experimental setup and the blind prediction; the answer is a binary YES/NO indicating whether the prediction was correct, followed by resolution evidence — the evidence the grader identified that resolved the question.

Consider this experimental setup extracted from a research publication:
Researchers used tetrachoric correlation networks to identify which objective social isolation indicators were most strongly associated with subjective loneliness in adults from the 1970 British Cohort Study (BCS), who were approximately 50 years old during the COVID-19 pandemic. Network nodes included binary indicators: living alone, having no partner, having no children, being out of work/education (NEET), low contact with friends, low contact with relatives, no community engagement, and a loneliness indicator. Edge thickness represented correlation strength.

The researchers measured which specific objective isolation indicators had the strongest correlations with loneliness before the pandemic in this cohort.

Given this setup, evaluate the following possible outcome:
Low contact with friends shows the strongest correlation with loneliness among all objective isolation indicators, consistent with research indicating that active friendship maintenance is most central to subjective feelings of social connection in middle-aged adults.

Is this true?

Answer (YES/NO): NO